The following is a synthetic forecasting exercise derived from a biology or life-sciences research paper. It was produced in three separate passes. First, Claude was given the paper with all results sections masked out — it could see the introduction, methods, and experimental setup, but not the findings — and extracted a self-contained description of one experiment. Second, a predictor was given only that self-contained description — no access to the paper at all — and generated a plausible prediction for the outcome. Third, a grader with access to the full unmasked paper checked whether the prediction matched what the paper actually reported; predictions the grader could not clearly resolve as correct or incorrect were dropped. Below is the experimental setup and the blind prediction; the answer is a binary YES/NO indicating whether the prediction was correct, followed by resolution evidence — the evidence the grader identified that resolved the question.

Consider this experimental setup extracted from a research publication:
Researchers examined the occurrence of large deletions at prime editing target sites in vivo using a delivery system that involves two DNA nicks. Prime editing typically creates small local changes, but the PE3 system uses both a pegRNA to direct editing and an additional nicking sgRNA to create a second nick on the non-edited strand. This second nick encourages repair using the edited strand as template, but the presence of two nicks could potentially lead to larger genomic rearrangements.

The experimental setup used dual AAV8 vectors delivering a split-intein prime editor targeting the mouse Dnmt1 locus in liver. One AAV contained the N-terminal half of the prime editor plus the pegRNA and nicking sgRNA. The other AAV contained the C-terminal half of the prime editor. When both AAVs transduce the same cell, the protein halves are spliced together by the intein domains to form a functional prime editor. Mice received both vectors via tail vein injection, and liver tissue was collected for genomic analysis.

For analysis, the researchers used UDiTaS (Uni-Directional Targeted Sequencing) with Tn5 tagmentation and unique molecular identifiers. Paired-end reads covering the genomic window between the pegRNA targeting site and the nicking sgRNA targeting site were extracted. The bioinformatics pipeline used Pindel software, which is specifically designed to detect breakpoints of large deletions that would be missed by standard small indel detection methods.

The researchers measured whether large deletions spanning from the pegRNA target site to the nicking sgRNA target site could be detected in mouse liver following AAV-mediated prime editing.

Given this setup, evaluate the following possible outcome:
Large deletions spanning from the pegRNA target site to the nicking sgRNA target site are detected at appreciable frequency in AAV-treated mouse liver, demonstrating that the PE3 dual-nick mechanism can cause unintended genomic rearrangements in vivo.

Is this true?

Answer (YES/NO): NO